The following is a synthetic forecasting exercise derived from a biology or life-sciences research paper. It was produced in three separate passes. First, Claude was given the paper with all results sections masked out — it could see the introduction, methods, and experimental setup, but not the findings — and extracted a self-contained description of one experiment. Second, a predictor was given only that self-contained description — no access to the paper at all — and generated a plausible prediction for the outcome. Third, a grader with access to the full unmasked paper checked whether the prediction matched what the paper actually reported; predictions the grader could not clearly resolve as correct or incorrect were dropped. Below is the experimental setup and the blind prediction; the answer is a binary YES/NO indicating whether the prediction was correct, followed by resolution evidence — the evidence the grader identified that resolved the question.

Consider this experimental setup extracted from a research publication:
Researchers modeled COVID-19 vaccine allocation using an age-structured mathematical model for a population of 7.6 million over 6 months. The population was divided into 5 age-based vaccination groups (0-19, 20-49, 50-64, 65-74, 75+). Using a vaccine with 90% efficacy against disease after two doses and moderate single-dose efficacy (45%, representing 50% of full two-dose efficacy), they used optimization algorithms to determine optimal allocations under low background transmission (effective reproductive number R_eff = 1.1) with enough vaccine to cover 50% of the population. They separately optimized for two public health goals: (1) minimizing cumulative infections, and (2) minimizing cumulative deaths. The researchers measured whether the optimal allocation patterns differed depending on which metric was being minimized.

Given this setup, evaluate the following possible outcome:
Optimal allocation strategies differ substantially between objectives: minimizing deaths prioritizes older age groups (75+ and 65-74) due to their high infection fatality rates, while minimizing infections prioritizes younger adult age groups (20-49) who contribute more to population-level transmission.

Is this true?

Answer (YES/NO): YES